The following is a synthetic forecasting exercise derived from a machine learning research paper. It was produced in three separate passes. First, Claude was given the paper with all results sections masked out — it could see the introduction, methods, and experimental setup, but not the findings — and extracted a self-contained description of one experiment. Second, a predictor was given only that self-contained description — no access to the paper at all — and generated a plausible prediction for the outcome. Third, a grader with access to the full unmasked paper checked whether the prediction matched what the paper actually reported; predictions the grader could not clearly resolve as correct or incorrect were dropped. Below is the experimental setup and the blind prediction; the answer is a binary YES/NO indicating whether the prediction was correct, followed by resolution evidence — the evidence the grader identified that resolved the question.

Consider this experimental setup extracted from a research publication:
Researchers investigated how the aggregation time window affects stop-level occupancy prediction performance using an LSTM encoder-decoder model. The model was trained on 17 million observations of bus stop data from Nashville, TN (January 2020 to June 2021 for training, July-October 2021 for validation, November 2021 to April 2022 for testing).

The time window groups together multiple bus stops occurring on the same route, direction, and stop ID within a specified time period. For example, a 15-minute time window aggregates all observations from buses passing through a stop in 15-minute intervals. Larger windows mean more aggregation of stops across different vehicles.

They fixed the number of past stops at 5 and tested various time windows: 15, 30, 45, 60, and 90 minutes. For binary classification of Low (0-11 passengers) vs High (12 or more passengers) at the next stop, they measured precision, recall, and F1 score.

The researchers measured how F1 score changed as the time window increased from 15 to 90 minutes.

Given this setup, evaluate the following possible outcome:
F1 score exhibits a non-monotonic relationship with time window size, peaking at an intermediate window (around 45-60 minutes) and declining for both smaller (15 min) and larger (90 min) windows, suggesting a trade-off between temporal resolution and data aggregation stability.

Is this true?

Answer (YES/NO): YES